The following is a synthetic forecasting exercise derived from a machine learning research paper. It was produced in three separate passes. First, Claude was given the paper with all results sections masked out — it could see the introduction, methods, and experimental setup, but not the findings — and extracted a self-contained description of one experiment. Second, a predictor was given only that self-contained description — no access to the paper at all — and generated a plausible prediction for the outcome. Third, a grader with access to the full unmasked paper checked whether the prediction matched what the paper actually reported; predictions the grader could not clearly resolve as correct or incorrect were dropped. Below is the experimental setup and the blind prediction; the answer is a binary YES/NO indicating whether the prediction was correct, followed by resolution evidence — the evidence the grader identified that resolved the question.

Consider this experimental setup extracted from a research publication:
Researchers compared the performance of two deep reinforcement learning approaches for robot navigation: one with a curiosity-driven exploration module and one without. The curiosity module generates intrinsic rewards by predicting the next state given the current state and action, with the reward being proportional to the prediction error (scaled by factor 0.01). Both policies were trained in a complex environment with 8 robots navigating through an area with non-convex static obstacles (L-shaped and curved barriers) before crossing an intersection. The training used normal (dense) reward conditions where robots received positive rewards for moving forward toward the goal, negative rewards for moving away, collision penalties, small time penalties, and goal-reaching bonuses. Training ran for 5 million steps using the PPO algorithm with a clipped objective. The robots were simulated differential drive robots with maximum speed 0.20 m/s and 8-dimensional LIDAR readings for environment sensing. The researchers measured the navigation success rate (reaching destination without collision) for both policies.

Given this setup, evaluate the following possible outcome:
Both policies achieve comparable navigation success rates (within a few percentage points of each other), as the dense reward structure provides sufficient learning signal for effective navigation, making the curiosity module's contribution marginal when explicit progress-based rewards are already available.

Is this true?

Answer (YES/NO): NO